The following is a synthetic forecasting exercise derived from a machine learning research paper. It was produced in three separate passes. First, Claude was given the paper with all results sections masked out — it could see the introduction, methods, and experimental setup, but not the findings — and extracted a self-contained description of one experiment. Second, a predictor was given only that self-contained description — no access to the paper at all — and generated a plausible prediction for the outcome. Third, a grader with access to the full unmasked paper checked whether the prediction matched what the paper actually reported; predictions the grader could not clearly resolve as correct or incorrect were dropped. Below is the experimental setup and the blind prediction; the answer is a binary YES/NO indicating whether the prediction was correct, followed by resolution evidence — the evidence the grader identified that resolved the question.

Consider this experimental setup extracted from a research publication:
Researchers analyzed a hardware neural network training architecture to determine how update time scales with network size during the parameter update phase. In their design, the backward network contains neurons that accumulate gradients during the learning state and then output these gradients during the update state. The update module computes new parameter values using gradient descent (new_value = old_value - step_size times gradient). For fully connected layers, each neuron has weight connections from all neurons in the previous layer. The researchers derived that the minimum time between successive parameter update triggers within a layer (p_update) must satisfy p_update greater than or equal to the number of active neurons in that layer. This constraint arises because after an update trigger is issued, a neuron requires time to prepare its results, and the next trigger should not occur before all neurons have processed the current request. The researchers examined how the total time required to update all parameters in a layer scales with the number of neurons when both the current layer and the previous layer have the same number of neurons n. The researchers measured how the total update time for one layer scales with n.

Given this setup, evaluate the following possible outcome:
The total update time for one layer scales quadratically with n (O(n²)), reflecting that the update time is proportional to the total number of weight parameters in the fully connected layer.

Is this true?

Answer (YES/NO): YES